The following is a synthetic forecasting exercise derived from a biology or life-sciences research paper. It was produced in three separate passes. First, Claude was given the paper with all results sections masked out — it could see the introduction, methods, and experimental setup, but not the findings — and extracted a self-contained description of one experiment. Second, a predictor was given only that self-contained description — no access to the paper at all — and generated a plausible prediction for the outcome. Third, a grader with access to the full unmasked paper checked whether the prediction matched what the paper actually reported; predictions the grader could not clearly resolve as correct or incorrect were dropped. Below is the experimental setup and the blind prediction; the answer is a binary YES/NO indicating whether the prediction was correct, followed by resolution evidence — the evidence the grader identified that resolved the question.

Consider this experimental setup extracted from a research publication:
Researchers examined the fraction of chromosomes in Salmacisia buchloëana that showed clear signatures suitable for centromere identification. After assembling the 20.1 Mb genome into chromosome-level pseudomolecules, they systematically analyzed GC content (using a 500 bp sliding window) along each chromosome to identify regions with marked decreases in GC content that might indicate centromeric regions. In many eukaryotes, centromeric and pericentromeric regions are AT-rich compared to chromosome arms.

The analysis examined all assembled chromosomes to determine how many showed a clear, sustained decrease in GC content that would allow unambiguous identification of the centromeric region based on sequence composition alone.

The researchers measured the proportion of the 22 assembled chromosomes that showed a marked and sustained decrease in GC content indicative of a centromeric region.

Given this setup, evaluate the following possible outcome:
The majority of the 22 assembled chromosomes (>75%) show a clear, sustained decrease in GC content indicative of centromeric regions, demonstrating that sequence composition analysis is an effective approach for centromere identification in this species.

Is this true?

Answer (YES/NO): NO